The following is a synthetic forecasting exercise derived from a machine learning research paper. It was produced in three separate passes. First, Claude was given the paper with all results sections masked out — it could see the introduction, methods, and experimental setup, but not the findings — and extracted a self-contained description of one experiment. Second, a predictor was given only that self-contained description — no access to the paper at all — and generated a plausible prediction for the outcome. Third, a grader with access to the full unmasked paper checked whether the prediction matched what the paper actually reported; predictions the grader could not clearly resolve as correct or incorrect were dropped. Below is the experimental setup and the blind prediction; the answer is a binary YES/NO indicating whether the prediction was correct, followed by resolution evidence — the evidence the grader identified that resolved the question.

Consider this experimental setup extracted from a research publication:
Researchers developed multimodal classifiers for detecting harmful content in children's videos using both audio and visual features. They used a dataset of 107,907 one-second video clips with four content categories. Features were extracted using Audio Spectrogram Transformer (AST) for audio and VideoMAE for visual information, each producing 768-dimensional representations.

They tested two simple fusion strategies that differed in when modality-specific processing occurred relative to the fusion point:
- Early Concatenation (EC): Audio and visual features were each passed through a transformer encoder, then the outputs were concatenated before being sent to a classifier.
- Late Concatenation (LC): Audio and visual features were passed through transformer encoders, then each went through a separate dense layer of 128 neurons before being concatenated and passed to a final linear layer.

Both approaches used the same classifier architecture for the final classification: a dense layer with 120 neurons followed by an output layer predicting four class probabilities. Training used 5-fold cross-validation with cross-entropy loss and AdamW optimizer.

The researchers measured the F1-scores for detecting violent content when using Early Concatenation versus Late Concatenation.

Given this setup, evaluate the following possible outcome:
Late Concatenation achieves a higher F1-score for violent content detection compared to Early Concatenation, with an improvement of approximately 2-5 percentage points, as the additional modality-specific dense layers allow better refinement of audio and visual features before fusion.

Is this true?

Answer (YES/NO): NO